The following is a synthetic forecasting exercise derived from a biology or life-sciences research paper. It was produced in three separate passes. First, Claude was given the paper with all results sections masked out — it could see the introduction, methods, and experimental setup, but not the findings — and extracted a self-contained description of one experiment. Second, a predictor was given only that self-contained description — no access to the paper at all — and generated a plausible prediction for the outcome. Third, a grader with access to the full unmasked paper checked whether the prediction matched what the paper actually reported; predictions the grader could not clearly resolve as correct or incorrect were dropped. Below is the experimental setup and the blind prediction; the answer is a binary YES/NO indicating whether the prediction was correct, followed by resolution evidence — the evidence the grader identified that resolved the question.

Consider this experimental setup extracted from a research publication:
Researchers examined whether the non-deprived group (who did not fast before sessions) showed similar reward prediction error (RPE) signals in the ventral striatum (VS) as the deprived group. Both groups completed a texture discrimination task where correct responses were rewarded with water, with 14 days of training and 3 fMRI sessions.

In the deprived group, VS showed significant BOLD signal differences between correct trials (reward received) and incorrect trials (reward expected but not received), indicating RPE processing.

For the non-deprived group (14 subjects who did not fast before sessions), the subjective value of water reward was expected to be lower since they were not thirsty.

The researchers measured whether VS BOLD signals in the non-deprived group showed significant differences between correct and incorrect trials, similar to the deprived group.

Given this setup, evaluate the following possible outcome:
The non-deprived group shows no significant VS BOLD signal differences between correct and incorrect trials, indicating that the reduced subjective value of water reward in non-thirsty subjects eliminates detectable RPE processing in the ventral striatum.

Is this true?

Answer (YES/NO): YES